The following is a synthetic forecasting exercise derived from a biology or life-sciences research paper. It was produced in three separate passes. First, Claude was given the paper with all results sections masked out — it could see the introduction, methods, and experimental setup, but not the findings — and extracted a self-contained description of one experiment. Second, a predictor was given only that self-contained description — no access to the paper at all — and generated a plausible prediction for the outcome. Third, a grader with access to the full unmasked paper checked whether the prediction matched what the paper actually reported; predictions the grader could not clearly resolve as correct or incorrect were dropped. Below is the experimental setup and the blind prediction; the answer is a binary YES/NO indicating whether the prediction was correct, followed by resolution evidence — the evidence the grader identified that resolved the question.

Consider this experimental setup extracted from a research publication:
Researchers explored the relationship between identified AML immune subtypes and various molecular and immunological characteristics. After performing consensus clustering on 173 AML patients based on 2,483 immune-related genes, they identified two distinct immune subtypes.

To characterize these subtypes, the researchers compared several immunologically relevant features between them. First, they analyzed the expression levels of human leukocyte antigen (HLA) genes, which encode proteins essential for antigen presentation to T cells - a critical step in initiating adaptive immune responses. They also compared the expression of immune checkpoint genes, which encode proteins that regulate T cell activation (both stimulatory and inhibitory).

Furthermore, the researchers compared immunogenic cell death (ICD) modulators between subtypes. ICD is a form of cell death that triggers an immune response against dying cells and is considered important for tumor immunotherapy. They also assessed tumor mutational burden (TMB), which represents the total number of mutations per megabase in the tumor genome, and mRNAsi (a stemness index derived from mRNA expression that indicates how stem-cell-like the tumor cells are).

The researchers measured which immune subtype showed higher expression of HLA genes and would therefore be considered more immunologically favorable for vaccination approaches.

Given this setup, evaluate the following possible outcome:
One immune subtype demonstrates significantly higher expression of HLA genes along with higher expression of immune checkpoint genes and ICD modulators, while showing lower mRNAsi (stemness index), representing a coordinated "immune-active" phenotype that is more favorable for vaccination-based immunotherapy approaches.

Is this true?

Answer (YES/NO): NO